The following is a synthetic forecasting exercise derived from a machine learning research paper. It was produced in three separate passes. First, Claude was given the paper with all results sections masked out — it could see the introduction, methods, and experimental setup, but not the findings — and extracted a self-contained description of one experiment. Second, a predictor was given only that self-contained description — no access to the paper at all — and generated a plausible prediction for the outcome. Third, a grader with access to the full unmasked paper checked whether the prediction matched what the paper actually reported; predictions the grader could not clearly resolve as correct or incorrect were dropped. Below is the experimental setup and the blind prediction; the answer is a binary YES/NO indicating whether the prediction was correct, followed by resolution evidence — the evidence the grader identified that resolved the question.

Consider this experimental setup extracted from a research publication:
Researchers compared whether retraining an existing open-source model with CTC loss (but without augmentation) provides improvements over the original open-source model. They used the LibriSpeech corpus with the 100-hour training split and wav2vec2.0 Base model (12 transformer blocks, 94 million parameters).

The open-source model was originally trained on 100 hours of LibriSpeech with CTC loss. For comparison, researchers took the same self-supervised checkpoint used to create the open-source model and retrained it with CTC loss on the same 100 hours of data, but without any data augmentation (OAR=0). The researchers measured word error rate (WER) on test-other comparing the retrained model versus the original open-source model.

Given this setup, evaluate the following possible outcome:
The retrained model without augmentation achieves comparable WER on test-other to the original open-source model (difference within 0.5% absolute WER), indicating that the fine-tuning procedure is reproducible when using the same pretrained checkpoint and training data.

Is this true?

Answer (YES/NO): YES